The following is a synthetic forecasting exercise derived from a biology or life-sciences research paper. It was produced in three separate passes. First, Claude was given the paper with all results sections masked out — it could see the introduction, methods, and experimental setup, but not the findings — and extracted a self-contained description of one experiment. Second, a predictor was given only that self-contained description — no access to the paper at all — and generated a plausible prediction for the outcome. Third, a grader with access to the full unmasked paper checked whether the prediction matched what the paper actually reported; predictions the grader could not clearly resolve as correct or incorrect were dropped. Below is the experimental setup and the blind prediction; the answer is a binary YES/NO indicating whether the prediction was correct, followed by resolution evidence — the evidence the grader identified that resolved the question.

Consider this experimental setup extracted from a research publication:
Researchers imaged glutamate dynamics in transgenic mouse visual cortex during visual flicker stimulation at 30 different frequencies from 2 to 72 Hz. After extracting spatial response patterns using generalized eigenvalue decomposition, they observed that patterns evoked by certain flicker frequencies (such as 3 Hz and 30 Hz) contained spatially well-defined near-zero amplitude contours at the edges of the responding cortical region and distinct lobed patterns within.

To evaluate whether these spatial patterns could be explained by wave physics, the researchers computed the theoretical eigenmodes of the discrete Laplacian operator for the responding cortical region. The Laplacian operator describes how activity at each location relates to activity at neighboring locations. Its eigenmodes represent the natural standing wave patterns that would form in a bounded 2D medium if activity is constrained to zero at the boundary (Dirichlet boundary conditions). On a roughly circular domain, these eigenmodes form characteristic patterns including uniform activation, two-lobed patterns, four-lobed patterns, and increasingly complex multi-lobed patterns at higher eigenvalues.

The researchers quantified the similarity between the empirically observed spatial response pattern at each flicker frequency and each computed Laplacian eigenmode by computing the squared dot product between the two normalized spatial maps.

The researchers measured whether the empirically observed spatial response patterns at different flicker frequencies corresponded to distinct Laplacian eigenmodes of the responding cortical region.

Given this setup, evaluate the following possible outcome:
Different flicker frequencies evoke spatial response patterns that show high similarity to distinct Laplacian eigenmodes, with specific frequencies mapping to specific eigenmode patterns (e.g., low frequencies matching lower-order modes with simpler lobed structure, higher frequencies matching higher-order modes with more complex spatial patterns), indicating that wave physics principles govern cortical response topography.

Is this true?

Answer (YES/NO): YES